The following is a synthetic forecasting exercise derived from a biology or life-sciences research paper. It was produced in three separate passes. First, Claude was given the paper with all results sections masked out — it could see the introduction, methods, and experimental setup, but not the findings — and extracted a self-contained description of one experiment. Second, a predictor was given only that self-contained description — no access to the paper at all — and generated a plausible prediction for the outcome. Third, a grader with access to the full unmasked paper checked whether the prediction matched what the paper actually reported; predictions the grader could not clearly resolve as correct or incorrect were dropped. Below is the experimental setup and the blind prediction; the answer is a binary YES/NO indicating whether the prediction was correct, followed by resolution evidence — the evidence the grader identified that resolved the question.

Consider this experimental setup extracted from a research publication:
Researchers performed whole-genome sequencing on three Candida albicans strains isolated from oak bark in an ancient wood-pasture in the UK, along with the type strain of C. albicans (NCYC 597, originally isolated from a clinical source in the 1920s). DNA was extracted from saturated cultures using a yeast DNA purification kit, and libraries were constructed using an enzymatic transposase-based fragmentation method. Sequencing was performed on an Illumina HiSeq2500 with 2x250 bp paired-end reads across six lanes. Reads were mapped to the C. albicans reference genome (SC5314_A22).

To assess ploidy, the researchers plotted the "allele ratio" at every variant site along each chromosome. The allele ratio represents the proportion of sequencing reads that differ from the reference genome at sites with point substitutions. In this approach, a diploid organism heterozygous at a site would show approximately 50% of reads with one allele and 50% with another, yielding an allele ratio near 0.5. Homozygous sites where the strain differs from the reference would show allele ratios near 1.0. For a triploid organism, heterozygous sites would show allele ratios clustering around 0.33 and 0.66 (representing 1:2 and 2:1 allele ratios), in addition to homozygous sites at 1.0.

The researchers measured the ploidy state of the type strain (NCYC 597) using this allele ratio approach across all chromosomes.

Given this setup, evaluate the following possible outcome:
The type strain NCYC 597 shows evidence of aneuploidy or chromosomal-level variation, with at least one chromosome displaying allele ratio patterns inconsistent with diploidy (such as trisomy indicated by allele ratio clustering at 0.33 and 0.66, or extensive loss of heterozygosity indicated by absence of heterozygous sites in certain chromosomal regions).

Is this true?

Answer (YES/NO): YES